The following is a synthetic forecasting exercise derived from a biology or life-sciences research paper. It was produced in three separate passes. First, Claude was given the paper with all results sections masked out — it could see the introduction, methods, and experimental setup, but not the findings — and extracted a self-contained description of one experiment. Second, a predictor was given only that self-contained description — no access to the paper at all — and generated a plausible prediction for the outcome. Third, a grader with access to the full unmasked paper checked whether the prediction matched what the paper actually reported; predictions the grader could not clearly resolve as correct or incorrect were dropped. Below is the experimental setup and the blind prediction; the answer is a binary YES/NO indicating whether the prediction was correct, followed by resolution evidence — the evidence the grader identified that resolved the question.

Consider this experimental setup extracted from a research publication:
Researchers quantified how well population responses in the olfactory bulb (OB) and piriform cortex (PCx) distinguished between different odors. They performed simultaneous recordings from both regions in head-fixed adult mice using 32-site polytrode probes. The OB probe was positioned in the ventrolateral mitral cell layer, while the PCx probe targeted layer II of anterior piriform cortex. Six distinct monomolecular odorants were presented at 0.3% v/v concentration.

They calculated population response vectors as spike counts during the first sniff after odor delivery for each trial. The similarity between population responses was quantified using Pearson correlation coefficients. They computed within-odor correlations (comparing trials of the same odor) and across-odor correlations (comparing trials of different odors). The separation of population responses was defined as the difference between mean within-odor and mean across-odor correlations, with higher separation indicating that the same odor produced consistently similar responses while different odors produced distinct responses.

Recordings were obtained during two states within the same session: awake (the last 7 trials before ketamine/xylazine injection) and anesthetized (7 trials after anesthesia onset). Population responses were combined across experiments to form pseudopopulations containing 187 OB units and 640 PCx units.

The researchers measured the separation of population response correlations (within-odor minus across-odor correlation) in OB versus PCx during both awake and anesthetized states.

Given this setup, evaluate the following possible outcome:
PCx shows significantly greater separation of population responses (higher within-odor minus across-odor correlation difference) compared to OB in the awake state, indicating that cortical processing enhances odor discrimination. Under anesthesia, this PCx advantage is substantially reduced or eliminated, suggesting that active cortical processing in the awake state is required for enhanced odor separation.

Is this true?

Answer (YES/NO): NO